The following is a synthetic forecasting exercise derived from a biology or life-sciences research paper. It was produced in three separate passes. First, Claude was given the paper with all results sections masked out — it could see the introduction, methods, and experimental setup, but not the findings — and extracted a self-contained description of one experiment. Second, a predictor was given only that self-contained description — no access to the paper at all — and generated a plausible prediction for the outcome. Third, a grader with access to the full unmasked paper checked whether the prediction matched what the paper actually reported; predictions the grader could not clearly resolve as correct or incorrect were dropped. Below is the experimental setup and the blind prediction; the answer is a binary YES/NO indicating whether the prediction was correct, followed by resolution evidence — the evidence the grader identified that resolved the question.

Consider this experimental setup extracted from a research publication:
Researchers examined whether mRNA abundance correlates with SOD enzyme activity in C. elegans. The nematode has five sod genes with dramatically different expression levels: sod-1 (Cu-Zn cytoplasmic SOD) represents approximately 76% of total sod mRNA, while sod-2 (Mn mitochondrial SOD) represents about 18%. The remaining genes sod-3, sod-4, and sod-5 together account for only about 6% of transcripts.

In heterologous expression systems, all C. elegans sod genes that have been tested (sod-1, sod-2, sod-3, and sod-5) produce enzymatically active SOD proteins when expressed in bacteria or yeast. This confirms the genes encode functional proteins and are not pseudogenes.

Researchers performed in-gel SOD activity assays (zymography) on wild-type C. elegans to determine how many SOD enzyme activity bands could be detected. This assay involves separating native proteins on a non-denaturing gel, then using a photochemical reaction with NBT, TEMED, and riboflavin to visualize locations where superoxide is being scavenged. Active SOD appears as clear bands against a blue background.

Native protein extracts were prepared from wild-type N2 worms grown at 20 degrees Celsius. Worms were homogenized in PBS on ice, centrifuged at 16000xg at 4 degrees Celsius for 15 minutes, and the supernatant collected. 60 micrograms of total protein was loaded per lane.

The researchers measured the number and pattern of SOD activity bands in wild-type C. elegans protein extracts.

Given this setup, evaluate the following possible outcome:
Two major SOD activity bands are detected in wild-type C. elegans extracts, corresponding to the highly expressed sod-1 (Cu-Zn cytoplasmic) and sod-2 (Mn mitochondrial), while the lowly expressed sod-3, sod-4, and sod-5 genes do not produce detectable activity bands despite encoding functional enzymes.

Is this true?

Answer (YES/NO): NO